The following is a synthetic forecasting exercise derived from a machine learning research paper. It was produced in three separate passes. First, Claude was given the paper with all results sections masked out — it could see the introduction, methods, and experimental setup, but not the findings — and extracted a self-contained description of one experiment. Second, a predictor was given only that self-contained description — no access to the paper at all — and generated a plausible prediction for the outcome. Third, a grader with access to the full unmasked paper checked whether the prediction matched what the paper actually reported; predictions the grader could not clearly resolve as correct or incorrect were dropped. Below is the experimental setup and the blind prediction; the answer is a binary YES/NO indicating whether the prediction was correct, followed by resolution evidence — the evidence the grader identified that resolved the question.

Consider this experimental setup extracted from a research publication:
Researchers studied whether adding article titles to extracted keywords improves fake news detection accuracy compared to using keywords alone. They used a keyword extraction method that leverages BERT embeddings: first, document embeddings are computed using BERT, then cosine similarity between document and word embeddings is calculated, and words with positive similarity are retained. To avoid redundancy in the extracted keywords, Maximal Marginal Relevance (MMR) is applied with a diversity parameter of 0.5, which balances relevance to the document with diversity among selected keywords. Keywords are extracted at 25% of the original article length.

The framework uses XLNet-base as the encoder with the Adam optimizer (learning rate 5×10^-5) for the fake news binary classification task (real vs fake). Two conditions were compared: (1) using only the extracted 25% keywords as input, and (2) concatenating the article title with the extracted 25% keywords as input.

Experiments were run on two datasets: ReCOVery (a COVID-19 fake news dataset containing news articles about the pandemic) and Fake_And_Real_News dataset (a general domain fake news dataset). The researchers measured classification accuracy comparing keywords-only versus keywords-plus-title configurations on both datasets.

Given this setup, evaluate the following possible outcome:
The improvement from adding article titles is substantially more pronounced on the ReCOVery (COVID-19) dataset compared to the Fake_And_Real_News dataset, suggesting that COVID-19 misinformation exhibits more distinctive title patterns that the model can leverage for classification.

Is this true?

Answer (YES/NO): NO